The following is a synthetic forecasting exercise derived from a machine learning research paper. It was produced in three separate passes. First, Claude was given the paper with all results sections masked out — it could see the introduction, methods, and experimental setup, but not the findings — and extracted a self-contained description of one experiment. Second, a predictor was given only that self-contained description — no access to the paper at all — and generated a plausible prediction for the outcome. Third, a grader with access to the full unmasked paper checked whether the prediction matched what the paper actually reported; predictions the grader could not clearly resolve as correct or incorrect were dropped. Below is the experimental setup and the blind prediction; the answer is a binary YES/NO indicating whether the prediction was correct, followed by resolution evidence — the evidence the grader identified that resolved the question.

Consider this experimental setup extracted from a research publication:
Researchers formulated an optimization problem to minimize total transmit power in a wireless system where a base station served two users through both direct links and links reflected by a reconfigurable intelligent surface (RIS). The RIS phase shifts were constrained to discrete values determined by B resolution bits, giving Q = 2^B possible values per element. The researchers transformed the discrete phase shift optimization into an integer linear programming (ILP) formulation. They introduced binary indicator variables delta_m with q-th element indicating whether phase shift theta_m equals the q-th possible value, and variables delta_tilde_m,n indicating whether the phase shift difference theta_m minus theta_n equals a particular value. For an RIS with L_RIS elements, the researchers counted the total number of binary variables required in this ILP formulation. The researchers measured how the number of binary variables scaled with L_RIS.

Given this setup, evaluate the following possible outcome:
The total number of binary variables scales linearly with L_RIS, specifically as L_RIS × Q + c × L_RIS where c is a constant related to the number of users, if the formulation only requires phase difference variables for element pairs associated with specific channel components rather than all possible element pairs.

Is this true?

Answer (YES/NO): NO